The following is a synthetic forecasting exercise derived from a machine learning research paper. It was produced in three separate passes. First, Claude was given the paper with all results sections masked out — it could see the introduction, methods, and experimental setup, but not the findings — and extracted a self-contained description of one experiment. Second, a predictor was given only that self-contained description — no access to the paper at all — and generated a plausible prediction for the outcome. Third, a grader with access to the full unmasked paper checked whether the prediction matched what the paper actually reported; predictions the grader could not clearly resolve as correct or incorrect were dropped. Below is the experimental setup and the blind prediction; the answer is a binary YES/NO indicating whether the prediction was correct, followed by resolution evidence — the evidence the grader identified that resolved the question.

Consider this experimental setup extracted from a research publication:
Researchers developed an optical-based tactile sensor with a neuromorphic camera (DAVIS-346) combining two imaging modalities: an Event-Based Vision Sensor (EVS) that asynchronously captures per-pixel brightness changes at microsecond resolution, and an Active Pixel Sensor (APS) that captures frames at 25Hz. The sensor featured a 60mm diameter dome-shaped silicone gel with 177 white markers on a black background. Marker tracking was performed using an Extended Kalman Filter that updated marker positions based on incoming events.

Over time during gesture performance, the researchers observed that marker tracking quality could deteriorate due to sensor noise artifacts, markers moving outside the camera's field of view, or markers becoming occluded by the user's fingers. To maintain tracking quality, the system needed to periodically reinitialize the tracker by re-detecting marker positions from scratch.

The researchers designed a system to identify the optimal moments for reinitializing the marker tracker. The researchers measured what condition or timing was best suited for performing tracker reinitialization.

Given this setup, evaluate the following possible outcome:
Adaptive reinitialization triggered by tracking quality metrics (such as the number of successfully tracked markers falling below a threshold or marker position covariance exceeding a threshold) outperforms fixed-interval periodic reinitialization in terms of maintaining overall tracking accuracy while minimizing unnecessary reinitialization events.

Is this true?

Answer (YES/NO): NO